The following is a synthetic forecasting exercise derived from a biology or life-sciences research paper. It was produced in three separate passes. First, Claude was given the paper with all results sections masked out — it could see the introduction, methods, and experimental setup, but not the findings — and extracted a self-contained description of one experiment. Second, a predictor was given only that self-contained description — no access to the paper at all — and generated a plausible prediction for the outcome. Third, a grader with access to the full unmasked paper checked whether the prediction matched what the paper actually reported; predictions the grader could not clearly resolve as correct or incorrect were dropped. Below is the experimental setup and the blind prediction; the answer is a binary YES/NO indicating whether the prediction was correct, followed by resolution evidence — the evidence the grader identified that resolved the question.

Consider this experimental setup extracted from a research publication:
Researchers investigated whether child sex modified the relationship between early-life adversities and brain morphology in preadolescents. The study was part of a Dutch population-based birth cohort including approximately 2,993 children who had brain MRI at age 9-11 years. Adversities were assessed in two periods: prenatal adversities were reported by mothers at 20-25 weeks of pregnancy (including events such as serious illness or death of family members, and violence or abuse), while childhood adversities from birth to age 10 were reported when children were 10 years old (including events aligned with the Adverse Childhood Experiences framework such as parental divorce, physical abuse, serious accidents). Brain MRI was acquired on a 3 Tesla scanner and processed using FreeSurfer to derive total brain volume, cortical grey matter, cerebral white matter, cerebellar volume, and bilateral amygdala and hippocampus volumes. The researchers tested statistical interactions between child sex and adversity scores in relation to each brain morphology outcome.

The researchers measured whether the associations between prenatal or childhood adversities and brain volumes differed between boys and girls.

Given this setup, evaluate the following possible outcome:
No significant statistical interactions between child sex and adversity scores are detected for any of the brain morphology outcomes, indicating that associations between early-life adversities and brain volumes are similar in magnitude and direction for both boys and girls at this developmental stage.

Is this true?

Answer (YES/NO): YES